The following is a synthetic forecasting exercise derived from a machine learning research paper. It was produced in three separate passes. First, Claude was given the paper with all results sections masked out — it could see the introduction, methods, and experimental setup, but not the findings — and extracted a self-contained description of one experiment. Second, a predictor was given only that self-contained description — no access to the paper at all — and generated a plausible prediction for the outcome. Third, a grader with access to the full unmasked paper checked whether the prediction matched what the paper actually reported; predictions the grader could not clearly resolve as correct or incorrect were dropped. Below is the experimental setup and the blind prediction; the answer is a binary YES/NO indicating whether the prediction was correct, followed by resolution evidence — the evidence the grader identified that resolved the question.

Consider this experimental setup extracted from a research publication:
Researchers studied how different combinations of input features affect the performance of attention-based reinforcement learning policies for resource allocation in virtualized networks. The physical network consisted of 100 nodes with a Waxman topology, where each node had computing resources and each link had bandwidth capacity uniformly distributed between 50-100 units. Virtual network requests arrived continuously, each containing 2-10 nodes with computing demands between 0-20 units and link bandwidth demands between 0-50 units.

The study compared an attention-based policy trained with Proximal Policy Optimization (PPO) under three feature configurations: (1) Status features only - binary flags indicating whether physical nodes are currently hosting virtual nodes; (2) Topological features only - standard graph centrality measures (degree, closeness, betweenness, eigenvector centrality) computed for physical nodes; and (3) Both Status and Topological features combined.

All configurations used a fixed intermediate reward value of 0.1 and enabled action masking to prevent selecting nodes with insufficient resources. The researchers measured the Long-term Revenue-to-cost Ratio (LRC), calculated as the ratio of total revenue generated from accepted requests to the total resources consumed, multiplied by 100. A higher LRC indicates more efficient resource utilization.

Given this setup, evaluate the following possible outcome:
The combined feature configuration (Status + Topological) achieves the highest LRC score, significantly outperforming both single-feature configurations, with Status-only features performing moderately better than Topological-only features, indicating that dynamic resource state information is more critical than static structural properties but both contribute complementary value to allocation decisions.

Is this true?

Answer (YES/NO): NO